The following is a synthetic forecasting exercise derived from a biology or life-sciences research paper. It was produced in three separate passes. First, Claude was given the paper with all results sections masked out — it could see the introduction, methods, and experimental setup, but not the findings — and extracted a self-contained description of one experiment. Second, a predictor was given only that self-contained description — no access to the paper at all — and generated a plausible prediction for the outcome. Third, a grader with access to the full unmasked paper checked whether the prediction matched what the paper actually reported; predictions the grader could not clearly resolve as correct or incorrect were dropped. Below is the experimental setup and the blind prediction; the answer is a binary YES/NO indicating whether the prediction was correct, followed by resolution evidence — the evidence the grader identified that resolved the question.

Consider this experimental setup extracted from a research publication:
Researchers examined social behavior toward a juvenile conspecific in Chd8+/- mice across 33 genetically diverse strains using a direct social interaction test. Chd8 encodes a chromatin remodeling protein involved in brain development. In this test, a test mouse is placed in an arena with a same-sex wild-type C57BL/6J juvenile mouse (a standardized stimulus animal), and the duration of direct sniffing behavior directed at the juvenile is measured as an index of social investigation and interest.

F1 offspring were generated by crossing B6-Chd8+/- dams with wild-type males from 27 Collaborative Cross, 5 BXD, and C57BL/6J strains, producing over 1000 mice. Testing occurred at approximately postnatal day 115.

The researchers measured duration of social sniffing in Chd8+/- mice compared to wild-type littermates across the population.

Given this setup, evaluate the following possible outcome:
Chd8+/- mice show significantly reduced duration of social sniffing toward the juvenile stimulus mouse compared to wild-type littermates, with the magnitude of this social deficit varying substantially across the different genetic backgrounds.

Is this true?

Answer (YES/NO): NO